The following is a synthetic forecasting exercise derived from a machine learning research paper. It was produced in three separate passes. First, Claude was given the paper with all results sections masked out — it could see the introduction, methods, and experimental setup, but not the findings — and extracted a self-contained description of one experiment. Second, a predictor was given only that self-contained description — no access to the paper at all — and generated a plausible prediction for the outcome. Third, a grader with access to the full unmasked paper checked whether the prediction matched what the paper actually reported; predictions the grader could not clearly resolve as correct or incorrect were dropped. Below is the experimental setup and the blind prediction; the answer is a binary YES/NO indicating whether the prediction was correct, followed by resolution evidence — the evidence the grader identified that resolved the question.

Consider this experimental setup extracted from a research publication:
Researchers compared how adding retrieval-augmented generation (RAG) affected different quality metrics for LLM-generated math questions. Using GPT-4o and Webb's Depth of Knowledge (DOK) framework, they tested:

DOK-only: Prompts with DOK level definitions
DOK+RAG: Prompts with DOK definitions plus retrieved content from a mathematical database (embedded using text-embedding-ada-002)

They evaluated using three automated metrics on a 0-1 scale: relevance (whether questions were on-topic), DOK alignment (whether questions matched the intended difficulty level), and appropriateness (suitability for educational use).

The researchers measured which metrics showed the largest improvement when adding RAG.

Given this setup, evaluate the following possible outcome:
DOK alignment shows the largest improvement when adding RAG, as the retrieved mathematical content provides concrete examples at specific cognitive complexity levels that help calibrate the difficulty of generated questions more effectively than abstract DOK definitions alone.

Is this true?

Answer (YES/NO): YES